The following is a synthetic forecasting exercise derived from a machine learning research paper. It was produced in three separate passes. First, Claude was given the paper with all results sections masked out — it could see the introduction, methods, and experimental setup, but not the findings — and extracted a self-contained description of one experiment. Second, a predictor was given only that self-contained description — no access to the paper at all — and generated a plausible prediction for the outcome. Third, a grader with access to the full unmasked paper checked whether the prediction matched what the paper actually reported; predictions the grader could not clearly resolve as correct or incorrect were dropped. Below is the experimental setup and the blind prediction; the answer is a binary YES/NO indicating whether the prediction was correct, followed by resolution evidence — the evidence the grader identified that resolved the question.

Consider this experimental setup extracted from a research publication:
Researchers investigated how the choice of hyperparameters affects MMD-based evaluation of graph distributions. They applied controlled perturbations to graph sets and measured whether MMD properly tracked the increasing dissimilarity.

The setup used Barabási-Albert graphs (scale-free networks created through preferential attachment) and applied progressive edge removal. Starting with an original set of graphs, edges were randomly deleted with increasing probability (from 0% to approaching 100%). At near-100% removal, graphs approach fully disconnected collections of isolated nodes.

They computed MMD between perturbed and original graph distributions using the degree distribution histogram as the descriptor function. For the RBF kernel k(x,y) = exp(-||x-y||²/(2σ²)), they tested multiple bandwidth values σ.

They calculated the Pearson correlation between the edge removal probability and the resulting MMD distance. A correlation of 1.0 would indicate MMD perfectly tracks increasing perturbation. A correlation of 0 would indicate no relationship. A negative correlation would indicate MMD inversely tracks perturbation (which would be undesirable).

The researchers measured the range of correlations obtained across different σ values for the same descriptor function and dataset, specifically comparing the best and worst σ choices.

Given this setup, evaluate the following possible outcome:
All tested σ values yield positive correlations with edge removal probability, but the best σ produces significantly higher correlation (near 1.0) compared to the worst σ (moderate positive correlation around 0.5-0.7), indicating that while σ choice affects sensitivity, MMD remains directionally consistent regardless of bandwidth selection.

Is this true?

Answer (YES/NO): NO